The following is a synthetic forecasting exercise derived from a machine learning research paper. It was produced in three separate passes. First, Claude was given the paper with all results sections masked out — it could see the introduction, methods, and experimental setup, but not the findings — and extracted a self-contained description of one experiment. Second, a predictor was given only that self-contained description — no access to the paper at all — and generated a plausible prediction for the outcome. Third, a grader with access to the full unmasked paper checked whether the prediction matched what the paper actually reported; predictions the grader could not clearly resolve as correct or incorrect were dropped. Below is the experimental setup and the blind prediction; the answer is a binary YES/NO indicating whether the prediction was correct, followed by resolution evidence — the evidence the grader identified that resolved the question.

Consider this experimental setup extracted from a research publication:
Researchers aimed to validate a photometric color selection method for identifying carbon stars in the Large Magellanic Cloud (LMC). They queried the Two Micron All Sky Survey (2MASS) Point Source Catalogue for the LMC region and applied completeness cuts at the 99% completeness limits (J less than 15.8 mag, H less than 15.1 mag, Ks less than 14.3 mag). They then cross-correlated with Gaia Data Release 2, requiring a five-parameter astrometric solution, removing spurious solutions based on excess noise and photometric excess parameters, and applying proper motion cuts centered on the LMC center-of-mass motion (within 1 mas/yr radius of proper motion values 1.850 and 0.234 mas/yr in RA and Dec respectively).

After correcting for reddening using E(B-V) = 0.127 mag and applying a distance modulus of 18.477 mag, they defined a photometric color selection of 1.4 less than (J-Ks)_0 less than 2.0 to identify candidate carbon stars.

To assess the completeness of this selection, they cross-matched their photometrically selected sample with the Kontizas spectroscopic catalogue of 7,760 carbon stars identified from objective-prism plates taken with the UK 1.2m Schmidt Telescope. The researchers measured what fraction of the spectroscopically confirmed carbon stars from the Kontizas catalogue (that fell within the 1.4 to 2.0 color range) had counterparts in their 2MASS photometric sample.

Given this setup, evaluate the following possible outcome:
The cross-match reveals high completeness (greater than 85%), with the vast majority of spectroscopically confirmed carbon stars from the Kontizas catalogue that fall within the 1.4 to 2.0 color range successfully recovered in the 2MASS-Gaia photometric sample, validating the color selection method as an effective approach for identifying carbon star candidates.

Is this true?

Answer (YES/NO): YES